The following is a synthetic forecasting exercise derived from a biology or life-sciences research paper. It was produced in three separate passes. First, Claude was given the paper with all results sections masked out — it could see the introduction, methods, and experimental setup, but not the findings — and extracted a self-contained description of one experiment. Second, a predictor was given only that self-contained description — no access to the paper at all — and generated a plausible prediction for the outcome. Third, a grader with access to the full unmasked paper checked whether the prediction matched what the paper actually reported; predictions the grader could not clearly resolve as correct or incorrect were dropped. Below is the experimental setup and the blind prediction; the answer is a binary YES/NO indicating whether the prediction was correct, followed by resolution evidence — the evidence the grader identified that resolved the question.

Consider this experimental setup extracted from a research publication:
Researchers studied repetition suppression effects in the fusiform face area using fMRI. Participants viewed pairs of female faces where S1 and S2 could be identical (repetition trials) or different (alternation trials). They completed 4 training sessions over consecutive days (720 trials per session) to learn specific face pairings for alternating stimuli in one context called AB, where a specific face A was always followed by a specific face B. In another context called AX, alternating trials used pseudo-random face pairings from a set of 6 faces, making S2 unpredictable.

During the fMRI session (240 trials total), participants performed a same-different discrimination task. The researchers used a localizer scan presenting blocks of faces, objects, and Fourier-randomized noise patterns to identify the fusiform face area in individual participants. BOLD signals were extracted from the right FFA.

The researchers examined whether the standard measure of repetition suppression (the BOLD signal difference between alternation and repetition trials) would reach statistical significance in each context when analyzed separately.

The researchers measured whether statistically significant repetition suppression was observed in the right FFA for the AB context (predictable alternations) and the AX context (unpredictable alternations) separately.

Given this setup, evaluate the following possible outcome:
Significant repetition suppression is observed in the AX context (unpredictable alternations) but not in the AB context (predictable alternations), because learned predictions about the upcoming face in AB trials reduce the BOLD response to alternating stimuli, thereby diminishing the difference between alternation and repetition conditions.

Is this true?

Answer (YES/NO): YES